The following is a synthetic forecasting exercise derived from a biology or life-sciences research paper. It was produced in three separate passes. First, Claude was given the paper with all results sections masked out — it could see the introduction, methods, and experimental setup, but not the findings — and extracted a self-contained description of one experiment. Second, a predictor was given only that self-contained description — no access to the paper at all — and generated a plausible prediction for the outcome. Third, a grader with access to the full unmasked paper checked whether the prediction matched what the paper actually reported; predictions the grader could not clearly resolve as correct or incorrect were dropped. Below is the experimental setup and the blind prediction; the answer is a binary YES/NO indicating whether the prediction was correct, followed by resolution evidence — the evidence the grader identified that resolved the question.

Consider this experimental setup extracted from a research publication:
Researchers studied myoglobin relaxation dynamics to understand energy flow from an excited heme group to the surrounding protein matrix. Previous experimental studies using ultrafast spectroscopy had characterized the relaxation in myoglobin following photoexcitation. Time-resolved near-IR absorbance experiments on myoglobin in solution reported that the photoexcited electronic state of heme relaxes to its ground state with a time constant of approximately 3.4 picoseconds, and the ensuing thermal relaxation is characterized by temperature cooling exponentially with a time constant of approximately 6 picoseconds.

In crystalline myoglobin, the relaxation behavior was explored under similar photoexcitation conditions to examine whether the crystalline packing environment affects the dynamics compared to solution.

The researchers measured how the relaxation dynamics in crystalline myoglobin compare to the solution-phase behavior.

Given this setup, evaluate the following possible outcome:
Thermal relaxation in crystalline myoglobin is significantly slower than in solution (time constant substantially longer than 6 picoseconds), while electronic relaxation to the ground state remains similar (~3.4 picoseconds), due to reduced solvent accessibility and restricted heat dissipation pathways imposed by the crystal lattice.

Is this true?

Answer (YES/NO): NO